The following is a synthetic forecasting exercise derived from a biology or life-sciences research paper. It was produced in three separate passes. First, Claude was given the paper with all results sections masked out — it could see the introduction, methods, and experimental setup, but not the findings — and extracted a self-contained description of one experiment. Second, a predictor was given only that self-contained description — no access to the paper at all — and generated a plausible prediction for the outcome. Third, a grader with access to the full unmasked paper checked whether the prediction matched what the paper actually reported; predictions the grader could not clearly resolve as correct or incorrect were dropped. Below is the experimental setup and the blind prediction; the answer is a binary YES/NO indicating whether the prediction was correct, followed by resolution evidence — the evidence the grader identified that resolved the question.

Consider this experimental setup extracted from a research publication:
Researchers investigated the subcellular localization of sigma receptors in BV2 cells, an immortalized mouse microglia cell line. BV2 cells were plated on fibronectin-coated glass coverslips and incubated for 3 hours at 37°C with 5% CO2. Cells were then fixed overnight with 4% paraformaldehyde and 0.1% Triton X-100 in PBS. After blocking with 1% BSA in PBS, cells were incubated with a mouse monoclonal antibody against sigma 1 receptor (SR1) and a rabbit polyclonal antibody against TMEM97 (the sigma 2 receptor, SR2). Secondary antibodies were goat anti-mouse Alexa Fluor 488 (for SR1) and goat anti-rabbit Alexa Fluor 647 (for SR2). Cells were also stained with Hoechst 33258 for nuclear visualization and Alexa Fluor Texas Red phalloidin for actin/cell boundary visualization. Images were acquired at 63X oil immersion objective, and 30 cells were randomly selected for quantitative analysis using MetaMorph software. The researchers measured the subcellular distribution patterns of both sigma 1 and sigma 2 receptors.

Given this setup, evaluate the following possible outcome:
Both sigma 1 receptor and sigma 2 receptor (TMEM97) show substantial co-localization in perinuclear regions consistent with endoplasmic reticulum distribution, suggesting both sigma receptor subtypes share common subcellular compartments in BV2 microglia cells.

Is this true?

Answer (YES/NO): NO